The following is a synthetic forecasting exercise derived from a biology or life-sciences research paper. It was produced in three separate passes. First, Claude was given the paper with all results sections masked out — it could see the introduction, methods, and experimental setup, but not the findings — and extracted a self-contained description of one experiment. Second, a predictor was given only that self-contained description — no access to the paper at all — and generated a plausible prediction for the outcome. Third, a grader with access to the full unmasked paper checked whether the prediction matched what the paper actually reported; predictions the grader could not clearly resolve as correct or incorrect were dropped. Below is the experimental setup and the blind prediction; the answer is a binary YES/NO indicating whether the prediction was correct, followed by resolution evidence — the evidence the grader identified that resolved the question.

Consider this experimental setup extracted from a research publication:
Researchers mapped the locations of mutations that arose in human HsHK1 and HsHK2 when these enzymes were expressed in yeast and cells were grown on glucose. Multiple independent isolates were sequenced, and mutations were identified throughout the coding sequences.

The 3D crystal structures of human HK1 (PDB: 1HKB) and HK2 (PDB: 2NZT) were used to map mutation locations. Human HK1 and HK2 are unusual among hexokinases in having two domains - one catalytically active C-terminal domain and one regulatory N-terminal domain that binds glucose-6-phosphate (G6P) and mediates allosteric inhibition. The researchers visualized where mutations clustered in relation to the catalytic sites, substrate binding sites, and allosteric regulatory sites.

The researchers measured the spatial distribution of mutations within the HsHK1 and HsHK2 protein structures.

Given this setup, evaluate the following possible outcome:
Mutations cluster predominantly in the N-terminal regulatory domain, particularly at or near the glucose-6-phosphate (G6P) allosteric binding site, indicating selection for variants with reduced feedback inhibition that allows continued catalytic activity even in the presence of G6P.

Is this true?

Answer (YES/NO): NO